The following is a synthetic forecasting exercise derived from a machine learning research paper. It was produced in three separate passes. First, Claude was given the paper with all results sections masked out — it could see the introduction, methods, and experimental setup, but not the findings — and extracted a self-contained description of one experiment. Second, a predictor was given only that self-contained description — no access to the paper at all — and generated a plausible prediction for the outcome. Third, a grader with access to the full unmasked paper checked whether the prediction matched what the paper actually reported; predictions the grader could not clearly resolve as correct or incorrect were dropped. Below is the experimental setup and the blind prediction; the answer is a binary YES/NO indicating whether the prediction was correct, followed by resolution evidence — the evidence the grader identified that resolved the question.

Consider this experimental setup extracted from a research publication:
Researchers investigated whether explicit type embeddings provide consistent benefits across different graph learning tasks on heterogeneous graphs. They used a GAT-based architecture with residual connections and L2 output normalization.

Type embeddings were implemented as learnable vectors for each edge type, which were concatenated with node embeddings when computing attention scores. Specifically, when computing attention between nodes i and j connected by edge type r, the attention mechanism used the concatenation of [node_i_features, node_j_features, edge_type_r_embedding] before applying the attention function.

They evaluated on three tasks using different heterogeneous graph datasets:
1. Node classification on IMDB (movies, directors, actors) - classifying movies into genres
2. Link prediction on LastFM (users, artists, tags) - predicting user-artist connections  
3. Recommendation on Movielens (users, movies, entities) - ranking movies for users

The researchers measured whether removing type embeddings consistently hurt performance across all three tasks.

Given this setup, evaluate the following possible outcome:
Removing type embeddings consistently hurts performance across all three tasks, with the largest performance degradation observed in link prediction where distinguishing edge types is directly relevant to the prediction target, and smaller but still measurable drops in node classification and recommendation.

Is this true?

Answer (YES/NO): NO